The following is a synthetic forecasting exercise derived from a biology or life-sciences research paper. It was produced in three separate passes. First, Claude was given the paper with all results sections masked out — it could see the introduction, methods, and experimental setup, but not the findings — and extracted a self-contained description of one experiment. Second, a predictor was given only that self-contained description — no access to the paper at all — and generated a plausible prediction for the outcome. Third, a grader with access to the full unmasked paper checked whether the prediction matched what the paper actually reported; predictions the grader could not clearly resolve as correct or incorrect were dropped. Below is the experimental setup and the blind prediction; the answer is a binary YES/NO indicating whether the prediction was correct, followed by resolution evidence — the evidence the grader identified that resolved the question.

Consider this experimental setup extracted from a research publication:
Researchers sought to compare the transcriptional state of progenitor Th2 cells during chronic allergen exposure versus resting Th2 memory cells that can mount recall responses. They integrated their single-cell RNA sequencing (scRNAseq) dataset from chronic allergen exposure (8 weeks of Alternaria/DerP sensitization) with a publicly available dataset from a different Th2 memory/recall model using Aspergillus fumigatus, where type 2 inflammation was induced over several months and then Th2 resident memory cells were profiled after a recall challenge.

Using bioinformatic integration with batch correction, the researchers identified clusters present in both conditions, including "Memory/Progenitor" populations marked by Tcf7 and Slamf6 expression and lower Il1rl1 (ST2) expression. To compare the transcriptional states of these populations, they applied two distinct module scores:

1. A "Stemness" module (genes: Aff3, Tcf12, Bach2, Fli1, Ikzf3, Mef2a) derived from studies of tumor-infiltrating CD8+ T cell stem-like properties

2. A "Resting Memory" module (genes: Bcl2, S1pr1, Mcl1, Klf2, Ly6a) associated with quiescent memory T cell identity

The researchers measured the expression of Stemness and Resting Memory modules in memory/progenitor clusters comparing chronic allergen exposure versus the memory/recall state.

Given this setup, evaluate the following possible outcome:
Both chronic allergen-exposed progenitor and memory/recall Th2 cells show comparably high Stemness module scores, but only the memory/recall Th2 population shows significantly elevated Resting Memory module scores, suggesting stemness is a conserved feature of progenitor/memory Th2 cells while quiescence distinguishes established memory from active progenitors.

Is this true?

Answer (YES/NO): NO